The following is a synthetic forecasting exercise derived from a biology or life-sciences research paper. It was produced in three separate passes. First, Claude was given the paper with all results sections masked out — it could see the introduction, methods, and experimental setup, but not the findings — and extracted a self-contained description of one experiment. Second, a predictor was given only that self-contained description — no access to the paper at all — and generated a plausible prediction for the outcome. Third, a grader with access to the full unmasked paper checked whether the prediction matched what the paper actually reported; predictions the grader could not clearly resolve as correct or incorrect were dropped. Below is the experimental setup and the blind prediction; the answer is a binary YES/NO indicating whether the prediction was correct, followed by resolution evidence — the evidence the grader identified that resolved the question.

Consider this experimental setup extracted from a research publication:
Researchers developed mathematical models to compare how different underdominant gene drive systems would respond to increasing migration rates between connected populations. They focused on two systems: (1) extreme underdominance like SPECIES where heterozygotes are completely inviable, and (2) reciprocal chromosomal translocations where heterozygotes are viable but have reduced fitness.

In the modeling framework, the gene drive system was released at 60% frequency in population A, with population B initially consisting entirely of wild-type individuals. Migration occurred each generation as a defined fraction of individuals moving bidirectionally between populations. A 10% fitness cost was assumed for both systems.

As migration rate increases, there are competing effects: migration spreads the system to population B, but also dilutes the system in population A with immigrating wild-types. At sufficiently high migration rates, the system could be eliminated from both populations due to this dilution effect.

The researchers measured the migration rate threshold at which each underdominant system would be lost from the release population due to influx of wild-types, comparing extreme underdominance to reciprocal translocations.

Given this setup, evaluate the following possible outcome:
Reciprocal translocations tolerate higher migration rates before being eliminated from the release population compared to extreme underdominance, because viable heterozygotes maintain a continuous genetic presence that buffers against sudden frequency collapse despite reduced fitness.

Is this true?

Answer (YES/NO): NO